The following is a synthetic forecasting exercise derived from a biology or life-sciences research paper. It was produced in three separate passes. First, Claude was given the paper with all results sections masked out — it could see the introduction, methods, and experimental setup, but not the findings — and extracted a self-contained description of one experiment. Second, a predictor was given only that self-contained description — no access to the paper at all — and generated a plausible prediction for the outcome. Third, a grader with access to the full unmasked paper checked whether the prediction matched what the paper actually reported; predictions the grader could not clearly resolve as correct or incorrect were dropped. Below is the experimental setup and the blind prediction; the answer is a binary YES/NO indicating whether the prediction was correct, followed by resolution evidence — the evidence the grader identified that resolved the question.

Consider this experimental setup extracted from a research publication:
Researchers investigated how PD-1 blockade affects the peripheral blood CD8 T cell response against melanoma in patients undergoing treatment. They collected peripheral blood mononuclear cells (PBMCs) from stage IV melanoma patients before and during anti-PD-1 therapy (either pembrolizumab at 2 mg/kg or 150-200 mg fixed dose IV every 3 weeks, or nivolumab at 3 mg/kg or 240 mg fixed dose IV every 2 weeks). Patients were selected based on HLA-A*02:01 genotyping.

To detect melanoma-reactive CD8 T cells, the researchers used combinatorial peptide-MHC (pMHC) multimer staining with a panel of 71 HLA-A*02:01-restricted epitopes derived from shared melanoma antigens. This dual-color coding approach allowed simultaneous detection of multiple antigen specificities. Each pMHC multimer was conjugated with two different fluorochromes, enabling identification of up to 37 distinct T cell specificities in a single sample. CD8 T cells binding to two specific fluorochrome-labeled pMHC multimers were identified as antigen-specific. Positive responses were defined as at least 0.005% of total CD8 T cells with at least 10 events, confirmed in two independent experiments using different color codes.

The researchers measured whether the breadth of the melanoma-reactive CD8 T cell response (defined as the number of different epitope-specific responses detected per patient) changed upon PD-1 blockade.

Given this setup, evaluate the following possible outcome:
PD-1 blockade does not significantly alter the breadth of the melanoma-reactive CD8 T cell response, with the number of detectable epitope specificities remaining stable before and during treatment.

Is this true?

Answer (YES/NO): YES